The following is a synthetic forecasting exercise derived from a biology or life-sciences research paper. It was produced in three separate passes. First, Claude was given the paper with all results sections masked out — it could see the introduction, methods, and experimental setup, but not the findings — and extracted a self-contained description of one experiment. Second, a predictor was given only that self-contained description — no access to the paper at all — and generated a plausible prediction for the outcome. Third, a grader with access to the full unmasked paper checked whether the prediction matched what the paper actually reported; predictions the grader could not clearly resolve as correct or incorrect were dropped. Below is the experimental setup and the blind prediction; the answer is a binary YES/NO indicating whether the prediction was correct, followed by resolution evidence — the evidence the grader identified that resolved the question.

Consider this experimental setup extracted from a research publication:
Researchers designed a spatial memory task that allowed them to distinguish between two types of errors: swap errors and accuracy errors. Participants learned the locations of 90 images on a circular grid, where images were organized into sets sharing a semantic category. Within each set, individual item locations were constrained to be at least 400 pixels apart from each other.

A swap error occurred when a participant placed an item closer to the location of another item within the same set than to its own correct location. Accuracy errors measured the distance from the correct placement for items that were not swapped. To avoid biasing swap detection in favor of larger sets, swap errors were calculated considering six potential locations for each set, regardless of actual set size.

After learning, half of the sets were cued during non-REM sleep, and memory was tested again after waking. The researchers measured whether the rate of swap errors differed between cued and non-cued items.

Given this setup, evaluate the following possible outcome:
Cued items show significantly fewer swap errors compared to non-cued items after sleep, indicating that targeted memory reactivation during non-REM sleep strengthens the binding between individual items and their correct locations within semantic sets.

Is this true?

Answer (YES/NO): NO